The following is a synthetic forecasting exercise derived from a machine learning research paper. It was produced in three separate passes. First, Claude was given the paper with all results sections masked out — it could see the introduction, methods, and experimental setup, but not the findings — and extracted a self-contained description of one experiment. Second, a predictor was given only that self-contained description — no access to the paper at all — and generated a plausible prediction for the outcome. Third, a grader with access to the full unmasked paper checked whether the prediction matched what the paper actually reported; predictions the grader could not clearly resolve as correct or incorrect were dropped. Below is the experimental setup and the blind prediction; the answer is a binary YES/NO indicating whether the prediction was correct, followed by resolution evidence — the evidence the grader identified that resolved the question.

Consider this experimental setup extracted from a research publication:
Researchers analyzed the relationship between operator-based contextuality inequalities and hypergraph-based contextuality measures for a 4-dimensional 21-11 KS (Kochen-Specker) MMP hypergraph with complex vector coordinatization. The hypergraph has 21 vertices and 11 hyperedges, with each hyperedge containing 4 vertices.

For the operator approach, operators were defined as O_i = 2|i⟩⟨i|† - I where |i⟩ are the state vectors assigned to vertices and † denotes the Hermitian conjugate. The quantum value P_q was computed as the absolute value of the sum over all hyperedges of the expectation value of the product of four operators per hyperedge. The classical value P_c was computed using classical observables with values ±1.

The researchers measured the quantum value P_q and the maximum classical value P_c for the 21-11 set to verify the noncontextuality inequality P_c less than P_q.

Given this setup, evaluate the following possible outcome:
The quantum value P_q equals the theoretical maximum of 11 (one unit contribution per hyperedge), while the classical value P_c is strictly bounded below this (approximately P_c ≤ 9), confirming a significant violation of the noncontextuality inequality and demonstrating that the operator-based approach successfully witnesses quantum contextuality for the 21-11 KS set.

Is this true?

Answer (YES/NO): YES